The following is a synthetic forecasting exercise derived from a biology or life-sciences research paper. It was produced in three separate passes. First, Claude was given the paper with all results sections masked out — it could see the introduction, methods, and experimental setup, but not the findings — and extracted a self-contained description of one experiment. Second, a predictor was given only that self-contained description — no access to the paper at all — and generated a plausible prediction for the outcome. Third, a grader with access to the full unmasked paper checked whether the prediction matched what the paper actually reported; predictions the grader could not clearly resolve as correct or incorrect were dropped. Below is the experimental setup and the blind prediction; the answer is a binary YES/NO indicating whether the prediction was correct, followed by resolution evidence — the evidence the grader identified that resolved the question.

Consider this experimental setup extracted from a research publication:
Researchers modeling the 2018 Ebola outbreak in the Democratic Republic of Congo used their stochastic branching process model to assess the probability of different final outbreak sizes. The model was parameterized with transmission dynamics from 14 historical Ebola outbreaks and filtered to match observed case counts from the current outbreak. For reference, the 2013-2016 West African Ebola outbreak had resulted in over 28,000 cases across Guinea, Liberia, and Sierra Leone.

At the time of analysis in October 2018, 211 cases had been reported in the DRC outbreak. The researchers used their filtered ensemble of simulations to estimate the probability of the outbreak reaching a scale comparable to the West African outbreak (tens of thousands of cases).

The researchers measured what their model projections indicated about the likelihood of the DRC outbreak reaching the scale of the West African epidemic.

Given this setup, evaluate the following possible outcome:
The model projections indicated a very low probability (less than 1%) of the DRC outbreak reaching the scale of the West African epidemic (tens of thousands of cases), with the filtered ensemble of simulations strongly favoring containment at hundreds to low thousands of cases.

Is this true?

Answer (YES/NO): NO